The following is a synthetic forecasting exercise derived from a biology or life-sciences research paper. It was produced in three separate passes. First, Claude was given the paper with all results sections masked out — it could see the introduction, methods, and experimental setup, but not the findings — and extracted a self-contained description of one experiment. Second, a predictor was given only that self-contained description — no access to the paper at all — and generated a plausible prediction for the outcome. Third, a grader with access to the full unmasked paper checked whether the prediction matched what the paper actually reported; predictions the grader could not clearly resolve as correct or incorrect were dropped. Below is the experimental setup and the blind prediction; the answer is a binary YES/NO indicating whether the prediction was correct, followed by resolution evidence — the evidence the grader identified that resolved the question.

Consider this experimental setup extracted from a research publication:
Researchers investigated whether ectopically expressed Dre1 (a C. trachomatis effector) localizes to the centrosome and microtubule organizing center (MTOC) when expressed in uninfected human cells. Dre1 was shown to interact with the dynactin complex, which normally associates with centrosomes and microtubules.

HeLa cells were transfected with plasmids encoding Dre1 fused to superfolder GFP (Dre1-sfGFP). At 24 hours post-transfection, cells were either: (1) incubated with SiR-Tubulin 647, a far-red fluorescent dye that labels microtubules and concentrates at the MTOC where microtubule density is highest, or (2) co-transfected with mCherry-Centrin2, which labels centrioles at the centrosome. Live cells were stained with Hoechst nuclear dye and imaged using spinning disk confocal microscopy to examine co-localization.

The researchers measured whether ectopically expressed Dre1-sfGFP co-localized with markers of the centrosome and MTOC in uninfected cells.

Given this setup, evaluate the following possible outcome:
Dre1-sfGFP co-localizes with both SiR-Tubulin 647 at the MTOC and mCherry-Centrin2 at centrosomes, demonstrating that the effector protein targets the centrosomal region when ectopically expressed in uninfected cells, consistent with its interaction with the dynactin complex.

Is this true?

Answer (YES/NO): YES